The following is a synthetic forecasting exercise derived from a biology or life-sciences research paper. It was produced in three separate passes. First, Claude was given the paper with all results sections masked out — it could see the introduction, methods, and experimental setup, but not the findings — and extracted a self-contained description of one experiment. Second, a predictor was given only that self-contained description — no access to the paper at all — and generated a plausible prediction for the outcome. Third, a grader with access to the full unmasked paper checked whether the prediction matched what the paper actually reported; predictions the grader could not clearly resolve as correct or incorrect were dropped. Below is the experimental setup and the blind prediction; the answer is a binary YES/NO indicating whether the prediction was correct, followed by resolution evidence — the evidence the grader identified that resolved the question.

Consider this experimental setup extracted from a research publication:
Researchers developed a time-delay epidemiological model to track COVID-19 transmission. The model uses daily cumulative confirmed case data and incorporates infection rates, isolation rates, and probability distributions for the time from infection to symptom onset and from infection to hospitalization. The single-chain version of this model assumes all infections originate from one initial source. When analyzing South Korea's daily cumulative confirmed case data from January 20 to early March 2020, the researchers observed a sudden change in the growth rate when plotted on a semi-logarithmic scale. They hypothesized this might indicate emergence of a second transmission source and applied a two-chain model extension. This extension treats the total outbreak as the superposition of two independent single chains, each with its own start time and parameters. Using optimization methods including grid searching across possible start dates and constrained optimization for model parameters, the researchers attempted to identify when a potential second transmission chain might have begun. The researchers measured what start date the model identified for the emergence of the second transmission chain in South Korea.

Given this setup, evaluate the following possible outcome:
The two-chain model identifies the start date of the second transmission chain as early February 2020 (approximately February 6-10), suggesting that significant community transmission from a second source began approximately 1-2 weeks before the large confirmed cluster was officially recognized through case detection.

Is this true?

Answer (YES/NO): YES